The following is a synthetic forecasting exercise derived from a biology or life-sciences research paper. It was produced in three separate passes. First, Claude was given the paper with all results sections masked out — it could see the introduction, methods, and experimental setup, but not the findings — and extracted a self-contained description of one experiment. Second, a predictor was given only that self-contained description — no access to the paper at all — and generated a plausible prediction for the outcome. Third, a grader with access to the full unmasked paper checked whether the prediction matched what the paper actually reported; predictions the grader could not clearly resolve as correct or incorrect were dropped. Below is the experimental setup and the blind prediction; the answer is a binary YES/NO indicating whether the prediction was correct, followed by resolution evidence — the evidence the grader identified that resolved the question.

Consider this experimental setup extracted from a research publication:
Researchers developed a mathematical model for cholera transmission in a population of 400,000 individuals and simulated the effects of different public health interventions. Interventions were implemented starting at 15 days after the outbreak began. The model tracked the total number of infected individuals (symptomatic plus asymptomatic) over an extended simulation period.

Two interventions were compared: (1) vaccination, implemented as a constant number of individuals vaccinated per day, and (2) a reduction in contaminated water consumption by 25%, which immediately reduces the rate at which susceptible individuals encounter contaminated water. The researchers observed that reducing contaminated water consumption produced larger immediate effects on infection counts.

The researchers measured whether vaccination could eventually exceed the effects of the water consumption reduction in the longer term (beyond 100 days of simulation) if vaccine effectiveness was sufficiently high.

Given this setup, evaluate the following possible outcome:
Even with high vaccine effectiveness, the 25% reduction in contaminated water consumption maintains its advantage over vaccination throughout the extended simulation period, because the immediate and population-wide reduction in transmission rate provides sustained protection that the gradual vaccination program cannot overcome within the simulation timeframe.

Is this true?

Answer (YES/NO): NO